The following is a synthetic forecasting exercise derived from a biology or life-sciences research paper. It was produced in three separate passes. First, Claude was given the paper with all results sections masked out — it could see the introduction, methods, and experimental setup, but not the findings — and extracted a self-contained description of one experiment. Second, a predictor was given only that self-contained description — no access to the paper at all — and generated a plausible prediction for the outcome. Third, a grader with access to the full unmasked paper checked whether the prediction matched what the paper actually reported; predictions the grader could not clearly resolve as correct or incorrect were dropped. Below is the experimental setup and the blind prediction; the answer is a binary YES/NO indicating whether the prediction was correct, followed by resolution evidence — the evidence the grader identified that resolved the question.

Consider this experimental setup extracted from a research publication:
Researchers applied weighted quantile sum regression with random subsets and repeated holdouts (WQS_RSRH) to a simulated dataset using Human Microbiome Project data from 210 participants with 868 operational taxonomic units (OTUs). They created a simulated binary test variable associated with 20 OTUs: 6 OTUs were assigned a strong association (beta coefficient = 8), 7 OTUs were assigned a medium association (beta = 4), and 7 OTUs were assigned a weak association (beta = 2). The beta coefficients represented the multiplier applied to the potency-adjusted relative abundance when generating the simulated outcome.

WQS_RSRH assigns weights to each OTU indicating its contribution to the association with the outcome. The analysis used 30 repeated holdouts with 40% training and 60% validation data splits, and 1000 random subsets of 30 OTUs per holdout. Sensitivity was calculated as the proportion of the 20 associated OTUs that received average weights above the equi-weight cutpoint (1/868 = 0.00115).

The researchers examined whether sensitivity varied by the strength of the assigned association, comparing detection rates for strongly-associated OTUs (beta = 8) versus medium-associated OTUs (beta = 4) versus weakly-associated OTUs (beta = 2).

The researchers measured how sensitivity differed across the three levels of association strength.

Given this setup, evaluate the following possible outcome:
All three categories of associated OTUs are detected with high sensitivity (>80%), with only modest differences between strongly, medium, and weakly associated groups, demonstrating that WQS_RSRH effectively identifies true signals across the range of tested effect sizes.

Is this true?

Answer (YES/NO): NO